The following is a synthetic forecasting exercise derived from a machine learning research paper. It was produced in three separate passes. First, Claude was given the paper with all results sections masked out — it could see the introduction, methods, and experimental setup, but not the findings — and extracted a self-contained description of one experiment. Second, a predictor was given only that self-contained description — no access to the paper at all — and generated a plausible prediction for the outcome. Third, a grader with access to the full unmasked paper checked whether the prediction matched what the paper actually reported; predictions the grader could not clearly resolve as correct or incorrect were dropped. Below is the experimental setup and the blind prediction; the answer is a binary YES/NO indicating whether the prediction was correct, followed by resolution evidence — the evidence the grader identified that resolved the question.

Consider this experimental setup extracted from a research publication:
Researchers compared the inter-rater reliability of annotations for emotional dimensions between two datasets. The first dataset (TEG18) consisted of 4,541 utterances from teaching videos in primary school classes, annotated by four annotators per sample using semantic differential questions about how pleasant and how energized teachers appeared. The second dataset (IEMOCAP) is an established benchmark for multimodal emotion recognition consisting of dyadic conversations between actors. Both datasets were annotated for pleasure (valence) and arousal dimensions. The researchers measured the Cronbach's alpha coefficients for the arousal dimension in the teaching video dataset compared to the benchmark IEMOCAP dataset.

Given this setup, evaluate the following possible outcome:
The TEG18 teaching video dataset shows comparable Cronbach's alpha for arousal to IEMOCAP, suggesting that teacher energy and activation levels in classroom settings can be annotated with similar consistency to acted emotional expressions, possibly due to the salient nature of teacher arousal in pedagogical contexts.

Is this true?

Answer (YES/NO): NO